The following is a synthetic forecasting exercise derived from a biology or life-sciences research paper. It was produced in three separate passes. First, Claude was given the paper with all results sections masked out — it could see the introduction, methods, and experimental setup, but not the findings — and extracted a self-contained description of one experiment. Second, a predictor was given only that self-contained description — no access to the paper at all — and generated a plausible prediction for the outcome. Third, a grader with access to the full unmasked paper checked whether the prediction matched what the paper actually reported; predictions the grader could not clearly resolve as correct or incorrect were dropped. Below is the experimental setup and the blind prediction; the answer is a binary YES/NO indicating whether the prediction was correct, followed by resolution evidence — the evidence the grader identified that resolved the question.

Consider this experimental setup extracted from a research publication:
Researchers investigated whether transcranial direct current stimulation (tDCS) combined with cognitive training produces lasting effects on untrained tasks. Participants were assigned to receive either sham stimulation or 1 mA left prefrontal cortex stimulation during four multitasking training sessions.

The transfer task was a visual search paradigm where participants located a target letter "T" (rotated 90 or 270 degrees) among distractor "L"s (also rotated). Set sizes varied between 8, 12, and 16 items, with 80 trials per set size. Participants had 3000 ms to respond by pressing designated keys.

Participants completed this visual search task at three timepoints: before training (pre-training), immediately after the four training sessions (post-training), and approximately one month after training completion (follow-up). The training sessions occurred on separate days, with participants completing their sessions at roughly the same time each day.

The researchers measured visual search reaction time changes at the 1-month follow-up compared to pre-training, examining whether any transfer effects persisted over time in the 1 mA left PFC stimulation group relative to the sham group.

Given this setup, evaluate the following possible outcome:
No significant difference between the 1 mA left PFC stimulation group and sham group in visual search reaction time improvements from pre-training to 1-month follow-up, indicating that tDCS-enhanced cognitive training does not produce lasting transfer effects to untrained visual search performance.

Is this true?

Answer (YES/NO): NO